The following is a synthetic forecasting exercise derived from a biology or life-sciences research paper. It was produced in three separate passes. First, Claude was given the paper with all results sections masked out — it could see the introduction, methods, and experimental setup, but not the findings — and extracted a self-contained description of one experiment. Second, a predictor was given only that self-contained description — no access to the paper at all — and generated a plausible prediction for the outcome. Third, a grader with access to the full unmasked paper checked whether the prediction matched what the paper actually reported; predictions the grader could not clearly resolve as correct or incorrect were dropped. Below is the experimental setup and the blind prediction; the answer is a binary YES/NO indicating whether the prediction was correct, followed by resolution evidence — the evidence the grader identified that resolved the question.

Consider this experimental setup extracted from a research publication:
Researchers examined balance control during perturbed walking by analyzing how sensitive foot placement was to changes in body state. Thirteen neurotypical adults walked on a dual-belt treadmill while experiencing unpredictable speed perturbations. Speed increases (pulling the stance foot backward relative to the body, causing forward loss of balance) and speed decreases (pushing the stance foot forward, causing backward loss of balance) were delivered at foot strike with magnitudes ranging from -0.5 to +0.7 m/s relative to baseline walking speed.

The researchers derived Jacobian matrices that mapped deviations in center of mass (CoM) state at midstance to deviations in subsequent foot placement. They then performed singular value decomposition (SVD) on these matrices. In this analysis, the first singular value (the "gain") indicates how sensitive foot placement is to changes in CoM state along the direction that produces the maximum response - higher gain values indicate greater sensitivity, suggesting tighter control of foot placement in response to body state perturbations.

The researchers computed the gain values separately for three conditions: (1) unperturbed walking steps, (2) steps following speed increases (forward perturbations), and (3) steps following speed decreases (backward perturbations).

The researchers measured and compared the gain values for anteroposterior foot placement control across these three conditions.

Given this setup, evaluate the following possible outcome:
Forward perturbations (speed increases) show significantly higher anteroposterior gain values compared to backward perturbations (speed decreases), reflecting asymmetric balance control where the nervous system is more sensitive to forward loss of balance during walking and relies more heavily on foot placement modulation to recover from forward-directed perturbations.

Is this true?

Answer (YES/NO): NO